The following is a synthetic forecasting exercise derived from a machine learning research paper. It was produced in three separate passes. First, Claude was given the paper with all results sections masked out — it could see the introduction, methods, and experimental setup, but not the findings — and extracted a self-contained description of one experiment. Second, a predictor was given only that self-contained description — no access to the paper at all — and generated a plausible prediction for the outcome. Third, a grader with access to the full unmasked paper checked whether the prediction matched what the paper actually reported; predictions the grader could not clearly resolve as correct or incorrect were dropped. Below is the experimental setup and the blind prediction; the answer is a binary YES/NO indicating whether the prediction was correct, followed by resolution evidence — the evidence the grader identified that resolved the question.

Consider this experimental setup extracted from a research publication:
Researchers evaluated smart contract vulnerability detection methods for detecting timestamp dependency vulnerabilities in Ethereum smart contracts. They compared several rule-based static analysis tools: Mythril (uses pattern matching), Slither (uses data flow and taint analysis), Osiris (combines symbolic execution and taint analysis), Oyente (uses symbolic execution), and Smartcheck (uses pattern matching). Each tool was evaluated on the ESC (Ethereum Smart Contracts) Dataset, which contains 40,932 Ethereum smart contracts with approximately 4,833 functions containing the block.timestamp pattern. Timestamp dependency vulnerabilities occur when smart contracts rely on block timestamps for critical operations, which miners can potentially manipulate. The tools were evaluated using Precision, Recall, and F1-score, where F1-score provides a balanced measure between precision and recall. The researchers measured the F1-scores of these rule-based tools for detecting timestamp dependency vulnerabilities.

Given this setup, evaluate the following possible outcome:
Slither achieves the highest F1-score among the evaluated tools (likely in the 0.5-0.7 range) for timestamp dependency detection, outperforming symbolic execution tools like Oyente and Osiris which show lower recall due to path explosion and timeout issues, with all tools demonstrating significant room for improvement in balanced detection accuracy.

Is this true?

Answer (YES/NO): YES